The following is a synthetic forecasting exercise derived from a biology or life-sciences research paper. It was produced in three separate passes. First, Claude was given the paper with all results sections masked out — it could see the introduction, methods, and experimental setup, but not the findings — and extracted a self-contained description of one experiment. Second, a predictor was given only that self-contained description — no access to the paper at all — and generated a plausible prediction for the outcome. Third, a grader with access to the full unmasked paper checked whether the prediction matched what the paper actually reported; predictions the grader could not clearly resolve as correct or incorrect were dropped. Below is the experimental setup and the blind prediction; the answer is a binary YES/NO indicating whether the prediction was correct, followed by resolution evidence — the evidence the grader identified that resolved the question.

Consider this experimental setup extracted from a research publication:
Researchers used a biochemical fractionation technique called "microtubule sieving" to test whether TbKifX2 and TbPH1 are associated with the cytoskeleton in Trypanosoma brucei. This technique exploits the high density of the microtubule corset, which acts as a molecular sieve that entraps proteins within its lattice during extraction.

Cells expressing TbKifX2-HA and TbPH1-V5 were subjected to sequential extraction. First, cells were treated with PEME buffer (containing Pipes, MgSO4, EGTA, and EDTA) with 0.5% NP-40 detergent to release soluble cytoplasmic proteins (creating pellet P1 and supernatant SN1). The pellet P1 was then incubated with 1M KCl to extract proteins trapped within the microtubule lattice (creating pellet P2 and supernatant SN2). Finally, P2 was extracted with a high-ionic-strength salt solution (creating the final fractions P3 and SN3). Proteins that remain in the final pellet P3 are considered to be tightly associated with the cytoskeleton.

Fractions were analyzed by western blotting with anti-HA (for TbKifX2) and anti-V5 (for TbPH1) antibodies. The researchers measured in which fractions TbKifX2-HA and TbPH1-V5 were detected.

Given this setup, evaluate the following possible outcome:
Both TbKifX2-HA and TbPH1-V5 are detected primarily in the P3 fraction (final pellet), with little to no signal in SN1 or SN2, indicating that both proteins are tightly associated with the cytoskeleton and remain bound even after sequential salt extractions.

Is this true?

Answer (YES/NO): NO